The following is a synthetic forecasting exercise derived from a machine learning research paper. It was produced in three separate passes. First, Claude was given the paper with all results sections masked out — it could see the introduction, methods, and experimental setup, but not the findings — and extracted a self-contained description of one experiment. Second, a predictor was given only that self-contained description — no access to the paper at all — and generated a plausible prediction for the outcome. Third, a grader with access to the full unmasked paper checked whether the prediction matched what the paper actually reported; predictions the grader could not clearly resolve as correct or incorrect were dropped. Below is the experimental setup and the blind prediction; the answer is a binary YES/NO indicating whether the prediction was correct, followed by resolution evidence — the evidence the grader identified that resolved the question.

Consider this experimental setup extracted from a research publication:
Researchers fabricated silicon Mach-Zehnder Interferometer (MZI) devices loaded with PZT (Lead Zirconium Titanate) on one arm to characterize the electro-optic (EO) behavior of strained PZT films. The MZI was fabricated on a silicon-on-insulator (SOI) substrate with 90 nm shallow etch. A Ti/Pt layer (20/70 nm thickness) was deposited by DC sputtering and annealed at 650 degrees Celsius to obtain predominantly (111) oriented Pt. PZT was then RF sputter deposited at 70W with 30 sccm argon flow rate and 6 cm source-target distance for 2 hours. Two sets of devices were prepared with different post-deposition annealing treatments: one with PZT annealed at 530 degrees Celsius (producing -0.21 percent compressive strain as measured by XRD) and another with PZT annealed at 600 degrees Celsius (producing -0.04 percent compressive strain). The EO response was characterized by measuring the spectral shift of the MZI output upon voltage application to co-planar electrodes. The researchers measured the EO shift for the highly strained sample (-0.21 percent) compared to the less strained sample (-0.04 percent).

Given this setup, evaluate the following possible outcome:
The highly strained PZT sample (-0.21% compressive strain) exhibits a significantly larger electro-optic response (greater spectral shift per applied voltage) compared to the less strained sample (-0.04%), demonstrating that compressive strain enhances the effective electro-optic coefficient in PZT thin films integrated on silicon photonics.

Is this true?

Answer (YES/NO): YES